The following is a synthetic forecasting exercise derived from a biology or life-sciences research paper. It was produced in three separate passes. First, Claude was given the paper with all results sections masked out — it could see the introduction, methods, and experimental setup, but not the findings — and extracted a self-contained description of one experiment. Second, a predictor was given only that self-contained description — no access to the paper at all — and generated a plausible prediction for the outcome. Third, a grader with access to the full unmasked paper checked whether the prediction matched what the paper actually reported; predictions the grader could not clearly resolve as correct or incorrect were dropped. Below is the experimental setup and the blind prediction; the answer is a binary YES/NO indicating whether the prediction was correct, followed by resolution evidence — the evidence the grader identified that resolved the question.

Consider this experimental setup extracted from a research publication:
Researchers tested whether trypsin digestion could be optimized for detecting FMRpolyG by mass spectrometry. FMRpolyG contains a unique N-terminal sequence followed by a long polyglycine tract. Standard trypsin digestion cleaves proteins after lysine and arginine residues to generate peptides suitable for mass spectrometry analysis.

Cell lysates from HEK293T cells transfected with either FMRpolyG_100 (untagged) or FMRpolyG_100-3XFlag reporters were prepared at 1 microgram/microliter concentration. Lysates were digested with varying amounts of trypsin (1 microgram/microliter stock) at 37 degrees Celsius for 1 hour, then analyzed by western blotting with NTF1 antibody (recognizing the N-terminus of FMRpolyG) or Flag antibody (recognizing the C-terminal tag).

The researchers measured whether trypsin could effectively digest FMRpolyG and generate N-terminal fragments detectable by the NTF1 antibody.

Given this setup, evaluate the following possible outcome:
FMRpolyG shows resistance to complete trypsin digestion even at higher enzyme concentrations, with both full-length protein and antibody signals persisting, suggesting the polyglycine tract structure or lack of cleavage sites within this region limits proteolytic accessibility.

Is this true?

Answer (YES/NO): NO